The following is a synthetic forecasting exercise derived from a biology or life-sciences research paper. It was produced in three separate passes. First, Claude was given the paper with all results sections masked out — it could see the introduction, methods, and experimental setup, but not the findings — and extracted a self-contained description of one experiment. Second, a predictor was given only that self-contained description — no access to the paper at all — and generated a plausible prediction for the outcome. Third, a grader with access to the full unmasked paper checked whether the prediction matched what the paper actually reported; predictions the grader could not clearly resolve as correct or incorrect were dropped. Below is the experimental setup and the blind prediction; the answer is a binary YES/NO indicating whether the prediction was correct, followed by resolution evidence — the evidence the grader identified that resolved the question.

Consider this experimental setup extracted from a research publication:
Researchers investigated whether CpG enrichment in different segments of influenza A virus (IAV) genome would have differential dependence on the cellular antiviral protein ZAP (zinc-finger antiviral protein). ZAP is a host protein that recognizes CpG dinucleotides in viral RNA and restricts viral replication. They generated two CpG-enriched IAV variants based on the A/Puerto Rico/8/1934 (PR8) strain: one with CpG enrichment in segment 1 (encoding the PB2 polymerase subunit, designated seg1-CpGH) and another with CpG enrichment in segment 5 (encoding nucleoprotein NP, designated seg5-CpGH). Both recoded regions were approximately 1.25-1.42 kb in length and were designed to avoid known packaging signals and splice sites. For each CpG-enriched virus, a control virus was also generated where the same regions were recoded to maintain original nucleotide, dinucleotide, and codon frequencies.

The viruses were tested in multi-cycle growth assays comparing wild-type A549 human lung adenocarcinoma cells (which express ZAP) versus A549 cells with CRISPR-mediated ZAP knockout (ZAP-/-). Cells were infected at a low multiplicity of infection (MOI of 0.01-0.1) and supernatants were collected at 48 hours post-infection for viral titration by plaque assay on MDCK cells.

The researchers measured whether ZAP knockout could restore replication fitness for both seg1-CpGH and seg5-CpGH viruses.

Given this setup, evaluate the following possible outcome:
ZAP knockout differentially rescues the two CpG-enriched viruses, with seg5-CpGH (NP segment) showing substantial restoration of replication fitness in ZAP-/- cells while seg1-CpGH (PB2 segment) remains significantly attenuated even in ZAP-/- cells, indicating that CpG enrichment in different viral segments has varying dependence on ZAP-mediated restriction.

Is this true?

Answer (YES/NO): NO